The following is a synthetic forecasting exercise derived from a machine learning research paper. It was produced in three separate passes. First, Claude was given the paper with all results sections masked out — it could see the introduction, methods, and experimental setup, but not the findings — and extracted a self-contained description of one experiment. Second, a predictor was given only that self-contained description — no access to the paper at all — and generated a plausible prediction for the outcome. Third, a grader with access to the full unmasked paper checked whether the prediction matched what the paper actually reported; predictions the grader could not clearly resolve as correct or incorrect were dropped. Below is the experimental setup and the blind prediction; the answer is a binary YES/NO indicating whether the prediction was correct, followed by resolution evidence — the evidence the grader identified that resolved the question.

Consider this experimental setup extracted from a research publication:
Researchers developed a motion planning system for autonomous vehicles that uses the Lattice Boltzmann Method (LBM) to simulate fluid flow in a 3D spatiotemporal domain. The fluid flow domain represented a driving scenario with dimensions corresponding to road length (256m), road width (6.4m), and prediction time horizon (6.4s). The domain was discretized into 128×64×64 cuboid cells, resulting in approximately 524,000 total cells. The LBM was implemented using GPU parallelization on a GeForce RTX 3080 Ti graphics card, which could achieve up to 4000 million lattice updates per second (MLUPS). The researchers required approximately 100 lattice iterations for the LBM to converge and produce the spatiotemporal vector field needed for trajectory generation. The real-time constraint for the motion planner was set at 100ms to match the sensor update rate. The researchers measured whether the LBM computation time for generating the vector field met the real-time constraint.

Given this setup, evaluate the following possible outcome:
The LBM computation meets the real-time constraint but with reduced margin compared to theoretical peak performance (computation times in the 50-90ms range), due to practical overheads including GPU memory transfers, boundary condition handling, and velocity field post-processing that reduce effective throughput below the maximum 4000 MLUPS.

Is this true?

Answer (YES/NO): NO